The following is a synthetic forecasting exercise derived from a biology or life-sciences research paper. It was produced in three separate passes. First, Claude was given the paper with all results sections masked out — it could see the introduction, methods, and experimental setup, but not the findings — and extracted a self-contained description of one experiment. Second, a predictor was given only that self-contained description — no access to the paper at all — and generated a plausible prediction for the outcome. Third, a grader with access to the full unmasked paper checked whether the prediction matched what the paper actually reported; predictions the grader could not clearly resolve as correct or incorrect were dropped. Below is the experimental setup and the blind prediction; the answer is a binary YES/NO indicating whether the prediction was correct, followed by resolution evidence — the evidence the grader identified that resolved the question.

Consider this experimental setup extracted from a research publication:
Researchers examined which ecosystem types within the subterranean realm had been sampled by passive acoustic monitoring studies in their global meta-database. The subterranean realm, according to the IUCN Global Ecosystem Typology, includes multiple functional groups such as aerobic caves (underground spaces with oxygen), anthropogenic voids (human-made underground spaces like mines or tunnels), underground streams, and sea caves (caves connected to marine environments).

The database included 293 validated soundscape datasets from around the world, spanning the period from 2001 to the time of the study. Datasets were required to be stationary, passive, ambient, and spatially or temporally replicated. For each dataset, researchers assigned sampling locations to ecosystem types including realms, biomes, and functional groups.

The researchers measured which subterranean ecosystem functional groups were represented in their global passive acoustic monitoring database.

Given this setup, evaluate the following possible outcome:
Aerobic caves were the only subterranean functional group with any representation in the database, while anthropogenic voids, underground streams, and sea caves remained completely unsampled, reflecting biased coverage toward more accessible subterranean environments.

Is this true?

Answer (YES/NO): NO